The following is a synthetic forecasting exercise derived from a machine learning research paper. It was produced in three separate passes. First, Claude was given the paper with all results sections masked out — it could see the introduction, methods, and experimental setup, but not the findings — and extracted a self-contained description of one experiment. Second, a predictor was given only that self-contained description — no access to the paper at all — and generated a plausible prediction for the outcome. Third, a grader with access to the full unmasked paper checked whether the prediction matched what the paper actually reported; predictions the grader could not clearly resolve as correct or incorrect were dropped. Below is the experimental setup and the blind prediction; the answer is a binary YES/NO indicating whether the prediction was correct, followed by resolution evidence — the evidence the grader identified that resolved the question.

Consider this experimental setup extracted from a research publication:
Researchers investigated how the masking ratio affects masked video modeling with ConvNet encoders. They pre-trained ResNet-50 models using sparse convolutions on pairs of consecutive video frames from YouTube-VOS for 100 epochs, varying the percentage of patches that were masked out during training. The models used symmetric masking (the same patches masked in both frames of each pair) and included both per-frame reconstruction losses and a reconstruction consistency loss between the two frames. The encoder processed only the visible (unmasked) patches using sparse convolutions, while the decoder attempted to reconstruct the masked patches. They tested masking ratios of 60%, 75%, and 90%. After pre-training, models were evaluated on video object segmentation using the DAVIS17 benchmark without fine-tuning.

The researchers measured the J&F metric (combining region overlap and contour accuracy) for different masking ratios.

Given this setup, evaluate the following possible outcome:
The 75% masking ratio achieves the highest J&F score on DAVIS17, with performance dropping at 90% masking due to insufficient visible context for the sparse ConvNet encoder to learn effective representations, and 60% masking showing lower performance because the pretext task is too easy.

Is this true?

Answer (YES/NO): NO